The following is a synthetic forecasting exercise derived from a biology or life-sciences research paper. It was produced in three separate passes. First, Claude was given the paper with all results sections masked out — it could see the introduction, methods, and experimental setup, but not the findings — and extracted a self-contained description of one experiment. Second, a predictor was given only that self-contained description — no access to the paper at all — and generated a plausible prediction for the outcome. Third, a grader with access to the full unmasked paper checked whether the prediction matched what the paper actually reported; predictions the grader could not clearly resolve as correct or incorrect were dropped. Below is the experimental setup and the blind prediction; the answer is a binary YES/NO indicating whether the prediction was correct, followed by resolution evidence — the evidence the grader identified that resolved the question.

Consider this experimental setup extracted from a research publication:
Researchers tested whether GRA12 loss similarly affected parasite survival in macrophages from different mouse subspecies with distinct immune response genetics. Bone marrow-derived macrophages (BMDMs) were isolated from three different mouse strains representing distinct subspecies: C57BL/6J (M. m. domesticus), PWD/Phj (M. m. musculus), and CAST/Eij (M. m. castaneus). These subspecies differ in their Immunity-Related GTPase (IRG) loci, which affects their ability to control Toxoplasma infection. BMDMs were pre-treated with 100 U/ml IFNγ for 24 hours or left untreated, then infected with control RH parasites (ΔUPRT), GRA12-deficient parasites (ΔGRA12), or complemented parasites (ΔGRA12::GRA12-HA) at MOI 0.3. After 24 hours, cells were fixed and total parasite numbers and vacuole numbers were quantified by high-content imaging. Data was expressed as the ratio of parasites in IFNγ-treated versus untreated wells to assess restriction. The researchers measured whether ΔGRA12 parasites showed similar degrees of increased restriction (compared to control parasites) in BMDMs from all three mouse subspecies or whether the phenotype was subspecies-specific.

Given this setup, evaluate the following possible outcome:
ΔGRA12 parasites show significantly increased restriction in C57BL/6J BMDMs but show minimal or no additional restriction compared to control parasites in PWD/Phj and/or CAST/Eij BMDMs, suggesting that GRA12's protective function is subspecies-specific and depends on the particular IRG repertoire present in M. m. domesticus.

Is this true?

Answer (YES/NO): NO